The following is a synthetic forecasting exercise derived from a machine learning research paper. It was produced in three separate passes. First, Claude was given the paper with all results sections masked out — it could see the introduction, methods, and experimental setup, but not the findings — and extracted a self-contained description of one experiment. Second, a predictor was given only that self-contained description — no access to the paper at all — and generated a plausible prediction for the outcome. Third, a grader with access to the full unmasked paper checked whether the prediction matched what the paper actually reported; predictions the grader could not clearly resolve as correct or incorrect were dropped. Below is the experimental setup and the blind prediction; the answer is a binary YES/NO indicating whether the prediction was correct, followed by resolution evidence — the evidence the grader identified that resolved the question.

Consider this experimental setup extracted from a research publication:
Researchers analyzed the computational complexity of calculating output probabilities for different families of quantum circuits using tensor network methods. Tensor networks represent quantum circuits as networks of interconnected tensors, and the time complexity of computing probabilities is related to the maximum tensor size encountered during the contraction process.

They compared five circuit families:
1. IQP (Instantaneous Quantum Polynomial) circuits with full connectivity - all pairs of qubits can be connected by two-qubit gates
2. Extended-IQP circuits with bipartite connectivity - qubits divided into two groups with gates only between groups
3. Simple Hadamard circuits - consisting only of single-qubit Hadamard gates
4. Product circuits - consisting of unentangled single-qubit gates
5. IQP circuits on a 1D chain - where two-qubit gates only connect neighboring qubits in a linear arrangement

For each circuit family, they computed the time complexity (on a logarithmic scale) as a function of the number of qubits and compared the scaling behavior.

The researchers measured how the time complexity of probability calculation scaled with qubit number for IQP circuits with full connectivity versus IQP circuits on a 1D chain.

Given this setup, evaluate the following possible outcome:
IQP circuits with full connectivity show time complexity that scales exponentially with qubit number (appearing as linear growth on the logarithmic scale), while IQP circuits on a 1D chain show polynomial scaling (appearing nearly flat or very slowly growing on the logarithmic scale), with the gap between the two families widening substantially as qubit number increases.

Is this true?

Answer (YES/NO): YES